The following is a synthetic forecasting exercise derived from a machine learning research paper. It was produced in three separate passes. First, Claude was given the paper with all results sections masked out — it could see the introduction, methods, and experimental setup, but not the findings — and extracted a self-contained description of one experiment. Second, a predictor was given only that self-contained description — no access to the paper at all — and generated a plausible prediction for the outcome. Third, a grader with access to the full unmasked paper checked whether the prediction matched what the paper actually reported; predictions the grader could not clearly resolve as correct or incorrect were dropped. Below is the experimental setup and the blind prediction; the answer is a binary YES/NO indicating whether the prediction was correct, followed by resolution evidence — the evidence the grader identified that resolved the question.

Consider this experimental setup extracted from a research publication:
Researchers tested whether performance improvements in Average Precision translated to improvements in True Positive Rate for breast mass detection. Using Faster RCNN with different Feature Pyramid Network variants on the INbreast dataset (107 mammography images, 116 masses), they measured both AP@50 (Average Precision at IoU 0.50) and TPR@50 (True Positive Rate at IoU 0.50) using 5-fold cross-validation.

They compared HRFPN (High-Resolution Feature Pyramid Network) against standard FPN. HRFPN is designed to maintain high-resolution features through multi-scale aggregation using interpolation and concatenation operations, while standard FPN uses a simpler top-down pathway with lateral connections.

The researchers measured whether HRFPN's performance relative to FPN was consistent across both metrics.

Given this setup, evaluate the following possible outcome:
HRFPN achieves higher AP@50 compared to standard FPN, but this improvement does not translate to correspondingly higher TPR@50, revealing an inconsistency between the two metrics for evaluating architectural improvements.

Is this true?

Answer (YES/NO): NO